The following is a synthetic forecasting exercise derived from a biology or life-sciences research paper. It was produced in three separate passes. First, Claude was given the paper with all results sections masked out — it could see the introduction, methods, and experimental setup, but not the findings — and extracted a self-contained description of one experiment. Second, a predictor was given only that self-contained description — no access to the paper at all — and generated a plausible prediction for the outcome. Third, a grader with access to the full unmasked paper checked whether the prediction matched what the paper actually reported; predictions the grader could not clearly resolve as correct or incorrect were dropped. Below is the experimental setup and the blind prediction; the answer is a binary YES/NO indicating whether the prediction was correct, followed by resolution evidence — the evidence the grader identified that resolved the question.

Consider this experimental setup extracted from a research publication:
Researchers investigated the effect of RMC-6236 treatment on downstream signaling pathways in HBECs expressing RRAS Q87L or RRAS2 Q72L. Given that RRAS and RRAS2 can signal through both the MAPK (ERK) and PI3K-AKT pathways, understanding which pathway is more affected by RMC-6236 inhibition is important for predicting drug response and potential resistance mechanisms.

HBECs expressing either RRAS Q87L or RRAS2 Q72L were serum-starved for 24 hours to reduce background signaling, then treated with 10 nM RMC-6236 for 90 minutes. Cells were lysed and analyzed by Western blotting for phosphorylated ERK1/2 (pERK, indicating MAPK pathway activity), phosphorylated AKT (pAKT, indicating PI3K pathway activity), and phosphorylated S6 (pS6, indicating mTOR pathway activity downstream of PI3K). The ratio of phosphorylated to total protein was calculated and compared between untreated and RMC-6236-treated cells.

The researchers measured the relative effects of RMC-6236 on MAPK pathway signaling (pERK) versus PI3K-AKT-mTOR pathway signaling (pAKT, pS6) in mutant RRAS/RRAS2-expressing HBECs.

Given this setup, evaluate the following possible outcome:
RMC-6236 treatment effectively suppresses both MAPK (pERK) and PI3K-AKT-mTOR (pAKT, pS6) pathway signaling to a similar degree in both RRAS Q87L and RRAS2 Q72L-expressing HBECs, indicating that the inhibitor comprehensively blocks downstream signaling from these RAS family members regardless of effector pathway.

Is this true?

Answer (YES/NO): NO